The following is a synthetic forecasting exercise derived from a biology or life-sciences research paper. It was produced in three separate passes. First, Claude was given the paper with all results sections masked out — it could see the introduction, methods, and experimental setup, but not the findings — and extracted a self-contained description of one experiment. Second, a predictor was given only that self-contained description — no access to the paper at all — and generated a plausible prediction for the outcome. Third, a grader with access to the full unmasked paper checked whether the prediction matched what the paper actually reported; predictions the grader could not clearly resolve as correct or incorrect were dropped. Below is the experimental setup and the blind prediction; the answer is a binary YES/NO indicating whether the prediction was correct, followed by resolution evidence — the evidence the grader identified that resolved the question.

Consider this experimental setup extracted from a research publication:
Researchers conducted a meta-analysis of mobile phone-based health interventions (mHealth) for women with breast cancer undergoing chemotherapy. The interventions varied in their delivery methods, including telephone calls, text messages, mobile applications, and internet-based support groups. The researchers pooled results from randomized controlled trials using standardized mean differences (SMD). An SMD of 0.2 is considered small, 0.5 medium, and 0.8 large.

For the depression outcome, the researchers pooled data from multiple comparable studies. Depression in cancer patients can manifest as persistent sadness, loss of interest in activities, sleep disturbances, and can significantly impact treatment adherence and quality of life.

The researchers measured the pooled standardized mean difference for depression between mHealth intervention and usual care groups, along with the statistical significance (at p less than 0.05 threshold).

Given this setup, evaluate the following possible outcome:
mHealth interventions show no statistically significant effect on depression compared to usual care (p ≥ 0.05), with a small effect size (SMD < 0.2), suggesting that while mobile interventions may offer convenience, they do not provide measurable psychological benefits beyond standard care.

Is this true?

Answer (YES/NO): YES